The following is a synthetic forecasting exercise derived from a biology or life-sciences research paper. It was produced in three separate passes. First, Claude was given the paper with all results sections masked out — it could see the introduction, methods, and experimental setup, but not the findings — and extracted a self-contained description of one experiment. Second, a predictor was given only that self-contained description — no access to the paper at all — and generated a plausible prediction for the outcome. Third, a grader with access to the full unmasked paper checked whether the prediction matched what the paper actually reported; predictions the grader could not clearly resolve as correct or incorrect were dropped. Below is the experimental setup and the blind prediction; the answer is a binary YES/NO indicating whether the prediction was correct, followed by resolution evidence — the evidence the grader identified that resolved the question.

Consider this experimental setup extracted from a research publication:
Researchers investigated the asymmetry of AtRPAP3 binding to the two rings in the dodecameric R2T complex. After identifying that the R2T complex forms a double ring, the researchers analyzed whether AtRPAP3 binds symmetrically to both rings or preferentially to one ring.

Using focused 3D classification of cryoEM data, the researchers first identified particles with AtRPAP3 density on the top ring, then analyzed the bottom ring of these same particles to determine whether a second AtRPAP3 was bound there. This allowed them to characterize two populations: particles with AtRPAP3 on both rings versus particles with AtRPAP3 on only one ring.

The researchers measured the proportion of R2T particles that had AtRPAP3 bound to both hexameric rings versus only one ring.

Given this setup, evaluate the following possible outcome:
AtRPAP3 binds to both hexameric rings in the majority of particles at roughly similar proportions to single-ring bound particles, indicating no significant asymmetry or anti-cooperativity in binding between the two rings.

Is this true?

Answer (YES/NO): NO